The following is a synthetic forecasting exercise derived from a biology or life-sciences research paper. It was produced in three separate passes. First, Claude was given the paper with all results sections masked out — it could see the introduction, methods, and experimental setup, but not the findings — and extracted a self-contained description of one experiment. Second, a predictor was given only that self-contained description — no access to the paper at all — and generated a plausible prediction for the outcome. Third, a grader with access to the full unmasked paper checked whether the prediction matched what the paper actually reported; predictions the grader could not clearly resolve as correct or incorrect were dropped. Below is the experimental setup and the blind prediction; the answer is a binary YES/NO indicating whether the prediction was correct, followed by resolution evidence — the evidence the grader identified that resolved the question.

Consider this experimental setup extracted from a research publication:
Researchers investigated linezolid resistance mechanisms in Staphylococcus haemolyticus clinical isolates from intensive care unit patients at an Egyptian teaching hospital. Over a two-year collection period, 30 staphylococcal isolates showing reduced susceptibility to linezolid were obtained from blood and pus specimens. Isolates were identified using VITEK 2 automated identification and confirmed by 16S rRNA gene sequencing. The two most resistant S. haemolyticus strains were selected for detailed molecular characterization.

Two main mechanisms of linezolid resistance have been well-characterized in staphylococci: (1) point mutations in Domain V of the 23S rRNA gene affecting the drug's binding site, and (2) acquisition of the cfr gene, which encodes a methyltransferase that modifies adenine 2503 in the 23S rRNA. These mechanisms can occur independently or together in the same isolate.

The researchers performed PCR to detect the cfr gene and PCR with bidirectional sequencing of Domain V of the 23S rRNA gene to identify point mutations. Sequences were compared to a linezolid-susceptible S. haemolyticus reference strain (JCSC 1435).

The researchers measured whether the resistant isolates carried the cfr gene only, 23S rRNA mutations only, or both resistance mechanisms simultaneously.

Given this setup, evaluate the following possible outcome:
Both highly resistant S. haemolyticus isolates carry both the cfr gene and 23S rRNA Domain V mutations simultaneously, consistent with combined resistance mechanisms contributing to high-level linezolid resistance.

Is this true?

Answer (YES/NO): YES